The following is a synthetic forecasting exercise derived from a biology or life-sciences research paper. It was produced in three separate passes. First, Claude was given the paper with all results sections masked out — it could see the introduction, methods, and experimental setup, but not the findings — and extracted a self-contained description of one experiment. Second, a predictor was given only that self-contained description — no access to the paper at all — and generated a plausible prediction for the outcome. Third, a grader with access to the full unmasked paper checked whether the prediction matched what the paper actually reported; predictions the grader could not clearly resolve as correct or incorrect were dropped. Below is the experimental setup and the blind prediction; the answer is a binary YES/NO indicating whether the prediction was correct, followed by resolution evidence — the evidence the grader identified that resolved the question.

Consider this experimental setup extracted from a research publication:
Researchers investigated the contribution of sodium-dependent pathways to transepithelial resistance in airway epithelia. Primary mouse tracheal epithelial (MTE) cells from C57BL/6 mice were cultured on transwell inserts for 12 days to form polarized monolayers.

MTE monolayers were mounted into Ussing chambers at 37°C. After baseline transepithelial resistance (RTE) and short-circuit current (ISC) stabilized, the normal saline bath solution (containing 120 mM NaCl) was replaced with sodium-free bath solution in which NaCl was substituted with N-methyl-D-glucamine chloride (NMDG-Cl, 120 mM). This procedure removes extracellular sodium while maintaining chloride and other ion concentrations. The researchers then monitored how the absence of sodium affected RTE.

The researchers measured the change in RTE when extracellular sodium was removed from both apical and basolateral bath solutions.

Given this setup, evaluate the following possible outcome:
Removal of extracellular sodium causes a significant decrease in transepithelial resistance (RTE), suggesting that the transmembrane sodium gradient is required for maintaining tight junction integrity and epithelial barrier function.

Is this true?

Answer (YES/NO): NO